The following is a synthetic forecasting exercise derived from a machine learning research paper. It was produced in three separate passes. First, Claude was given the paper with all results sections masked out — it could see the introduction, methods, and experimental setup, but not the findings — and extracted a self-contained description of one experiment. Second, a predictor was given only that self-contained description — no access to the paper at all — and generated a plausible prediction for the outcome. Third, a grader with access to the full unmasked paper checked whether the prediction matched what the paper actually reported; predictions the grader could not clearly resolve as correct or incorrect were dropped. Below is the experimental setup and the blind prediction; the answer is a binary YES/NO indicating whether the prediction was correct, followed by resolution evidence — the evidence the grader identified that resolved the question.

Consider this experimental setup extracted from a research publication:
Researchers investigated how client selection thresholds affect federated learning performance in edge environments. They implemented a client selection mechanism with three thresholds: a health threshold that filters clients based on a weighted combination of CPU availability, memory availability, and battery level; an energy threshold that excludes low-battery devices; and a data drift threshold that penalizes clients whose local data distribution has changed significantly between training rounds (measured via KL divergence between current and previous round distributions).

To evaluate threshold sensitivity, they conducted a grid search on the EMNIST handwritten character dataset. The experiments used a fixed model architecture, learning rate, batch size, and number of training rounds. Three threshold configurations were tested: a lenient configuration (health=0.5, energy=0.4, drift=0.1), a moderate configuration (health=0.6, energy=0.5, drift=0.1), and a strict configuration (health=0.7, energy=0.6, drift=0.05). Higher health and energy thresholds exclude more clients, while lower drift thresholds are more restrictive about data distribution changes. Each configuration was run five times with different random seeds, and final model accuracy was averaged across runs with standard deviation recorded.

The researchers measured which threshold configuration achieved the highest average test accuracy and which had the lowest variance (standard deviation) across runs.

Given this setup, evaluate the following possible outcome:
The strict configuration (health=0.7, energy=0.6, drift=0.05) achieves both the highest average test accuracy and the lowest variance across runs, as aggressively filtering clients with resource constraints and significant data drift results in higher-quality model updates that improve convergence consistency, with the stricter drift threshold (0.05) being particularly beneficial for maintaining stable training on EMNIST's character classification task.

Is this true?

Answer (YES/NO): NO